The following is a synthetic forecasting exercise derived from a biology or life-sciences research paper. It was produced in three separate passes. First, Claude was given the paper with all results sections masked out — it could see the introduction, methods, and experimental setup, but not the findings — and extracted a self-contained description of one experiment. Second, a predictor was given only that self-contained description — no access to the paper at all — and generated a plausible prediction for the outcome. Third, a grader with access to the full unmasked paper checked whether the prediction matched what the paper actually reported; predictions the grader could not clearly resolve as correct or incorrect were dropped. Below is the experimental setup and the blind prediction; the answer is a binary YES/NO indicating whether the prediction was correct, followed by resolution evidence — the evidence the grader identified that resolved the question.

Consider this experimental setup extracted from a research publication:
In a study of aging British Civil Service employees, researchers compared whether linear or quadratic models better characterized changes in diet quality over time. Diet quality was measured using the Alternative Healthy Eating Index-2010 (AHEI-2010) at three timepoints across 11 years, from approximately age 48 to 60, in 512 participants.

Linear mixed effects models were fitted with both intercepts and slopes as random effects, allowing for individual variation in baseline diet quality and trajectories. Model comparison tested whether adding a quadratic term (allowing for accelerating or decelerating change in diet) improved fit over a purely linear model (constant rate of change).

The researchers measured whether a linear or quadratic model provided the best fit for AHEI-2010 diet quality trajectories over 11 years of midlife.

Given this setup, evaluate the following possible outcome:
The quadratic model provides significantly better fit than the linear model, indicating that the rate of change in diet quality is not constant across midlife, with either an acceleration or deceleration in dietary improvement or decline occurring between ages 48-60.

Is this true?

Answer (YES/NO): NO